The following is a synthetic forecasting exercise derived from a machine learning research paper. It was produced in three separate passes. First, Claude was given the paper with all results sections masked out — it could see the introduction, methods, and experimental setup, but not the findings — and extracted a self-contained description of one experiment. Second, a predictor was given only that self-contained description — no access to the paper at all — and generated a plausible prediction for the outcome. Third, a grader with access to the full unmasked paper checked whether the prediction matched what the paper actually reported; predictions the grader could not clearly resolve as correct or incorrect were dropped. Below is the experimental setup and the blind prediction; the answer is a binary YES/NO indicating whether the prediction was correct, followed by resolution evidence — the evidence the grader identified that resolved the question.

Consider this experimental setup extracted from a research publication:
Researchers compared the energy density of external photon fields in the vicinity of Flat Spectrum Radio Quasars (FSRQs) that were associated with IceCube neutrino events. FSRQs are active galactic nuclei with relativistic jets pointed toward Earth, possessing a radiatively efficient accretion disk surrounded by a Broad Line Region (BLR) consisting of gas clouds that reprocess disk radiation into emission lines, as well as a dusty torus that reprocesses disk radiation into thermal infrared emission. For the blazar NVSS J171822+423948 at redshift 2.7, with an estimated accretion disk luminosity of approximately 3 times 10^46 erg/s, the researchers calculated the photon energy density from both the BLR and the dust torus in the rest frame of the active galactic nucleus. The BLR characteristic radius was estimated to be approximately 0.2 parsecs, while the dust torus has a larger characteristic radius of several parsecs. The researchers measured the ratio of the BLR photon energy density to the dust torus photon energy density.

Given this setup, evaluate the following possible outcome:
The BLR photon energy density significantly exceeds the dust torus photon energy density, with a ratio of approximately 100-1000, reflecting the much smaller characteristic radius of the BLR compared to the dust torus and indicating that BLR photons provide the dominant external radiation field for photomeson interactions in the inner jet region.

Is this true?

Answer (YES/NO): YES